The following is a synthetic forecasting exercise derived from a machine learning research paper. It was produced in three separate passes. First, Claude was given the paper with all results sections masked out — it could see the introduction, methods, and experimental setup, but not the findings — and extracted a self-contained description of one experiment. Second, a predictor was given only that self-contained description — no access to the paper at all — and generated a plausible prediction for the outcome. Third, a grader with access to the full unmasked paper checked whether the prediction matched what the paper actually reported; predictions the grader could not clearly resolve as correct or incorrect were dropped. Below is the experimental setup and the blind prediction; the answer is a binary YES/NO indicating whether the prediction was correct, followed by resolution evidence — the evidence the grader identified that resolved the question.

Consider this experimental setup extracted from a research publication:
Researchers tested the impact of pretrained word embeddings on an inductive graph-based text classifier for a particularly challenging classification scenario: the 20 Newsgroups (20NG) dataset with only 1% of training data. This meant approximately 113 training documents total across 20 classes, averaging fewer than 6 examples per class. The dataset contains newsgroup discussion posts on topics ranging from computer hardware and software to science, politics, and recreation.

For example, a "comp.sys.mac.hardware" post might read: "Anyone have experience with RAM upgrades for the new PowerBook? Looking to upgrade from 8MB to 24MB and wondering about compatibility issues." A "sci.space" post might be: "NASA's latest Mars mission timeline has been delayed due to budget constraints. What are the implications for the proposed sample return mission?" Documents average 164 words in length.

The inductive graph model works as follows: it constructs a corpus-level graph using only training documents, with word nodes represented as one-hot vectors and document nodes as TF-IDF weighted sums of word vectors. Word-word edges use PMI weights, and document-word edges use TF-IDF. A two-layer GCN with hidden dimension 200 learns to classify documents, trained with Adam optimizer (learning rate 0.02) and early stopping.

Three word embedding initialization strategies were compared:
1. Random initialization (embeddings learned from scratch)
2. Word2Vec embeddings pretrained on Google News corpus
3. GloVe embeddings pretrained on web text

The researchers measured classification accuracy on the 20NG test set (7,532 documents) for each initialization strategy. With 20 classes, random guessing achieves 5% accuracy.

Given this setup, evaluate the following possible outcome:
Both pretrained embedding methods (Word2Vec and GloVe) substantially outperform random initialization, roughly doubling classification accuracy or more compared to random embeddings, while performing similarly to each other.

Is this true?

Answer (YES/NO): NO